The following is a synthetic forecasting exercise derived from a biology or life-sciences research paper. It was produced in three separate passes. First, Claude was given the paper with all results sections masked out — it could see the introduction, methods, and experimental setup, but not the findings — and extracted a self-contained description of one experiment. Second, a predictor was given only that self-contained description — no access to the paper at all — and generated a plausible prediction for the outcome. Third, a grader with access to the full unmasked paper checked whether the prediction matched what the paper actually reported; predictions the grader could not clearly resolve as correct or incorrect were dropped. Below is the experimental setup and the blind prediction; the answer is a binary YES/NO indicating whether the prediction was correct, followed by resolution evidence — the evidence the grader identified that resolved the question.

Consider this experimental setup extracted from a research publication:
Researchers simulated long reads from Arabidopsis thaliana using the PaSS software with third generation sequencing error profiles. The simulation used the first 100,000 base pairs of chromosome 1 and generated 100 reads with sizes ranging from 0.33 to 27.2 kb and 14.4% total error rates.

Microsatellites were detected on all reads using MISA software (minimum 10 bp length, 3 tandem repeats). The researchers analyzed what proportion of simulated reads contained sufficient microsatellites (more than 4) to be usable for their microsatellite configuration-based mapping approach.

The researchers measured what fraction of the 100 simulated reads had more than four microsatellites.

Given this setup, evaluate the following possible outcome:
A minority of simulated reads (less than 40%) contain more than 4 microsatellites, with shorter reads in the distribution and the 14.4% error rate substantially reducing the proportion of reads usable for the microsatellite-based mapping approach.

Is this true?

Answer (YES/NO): NO